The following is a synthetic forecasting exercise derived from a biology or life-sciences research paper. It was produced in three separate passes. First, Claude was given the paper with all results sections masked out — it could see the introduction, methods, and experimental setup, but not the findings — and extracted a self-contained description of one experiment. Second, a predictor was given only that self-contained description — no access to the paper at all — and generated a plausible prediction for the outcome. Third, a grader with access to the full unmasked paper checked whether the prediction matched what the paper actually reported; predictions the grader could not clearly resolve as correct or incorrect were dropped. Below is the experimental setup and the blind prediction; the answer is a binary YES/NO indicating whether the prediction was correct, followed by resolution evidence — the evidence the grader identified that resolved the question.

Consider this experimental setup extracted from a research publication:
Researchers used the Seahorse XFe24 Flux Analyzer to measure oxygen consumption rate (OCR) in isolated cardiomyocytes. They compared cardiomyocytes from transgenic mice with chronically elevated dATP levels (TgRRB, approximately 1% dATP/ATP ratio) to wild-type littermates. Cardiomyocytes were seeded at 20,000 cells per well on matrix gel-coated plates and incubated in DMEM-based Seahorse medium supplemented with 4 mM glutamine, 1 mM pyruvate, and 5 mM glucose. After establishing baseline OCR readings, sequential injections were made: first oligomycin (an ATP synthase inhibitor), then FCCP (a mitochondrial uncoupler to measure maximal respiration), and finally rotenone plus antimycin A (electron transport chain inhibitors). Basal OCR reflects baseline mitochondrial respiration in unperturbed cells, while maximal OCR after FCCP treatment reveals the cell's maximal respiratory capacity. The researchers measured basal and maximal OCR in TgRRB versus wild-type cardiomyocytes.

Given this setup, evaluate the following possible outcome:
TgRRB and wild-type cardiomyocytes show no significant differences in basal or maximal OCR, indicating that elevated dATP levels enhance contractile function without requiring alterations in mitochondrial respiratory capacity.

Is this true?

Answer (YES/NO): NO